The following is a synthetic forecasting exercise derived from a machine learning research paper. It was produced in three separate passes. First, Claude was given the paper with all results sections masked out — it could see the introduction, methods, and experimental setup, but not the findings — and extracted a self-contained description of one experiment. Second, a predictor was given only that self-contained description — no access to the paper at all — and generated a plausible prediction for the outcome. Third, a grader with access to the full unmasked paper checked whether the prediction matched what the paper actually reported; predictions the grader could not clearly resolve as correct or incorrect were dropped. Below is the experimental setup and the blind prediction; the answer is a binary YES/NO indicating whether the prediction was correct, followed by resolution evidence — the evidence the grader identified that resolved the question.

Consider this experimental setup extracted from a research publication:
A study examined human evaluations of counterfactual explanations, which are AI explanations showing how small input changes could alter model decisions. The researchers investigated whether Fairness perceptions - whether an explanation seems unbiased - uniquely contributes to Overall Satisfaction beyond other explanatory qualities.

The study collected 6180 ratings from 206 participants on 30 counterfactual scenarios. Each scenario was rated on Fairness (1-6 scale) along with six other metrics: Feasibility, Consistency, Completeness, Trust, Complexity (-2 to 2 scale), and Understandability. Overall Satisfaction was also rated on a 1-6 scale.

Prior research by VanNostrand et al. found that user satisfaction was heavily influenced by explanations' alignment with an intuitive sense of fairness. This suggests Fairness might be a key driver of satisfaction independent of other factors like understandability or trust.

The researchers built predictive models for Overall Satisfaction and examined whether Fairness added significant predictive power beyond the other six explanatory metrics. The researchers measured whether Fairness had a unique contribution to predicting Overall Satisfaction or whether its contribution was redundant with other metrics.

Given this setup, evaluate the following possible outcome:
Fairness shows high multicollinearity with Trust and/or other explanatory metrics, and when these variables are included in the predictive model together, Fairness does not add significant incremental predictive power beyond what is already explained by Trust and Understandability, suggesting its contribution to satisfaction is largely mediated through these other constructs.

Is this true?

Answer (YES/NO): NO